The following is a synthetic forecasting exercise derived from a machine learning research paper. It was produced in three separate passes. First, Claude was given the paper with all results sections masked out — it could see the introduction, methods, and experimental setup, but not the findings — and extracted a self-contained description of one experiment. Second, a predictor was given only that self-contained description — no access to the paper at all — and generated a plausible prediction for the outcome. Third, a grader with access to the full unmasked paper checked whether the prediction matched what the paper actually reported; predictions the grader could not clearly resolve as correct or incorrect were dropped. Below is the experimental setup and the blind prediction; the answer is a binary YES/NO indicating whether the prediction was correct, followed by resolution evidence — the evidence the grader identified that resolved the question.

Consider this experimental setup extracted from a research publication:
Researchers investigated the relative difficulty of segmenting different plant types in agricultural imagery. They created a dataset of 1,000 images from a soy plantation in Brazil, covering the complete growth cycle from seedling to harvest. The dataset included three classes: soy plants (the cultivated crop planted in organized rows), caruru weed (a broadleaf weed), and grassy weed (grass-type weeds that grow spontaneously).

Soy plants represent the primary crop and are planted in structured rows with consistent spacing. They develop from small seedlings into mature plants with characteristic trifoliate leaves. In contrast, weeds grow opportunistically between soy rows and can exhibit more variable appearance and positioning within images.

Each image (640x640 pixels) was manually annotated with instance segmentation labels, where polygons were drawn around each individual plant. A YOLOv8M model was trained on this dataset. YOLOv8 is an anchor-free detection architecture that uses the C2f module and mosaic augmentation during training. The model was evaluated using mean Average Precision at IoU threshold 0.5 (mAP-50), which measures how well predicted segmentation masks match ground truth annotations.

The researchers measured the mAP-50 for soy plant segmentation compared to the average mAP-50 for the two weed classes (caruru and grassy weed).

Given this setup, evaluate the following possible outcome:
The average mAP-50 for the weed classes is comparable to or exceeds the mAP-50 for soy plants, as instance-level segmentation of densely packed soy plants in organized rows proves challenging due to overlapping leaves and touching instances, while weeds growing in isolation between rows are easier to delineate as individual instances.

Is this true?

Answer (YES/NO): NO